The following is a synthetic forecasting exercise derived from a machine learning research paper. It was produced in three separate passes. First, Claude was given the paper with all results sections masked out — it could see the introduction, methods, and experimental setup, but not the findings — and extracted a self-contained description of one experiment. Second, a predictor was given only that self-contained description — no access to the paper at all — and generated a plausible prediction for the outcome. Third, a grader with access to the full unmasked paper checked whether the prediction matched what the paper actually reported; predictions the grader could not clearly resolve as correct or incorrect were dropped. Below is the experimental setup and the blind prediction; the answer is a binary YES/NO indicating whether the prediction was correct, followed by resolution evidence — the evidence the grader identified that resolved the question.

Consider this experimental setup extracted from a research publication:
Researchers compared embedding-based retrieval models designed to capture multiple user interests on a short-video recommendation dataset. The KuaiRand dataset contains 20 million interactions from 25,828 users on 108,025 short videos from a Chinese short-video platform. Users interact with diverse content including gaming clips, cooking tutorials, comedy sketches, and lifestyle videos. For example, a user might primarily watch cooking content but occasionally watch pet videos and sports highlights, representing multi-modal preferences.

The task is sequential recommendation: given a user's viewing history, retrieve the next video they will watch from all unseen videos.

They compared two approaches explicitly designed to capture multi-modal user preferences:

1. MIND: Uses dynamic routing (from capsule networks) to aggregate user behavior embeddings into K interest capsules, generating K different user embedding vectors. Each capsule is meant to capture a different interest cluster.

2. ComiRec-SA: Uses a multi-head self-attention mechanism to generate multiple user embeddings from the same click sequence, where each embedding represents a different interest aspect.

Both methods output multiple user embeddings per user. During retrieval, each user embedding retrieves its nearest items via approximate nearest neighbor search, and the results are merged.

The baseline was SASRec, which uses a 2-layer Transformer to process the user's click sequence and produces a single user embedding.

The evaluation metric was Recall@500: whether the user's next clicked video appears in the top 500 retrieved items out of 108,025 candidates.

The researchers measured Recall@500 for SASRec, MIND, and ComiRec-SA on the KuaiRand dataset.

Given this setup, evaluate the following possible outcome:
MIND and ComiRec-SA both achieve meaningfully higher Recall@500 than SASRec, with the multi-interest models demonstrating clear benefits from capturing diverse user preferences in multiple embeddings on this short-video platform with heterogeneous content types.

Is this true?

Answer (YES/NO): NO